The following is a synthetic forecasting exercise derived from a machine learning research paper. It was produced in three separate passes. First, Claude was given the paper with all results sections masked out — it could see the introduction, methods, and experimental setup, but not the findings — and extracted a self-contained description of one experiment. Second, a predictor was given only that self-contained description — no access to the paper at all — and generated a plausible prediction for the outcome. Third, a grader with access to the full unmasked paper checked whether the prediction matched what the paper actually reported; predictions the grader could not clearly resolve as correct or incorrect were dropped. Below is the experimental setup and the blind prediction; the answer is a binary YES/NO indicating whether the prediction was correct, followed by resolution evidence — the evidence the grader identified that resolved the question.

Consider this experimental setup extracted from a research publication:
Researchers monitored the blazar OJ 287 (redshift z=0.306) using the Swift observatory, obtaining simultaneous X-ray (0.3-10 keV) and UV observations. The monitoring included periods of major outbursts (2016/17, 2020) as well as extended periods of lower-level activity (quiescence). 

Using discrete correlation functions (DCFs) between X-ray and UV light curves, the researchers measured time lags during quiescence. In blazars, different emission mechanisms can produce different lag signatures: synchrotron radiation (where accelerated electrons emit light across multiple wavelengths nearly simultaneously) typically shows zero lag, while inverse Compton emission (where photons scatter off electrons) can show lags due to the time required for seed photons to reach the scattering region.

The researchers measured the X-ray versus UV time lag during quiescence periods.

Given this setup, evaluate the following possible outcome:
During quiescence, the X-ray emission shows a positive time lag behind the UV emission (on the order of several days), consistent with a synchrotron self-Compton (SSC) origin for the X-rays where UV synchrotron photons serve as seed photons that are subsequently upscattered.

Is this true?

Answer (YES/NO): NO